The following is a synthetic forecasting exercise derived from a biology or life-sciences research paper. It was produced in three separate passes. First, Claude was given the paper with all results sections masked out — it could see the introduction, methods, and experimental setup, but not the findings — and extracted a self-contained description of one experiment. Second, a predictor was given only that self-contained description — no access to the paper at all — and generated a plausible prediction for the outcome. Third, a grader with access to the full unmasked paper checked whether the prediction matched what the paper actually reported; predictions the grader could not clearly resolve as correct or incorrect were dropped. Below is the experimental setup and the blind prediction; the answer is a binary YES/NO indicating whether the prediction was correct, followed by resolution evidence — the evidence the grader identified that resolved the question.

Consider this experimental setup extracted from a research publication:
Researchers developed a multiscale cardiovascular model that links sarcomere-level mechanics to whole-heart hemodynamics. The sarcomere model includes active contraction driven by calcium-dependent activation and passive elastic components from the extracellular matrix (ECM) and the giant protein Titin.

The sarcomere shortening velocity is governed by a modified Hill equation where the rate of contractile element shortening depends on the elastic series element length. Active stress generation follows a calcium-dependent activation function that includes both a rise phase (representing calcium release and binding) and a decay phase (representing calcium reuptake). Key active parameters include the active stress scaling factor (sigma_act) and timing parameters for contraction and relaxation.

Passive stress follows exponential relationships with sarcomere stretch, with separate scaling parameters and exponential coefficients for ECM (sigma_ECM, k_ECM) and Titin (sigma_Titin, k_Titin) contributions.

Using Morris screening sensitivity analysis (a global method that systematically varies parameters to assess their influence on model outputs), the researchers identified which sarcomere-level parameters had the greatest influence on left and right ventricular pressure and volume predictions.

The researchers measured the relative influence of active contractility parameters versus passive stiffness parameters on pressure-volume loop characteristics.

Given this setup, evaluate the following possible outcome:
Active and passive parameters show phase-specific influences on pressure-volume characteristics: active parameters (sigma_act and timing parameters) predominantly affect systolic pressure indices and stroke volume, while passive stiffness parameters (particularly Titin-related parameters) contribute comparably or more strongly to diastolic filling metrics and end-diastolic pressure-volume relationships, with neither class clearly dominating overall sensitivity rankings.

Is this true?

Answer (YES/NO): NO